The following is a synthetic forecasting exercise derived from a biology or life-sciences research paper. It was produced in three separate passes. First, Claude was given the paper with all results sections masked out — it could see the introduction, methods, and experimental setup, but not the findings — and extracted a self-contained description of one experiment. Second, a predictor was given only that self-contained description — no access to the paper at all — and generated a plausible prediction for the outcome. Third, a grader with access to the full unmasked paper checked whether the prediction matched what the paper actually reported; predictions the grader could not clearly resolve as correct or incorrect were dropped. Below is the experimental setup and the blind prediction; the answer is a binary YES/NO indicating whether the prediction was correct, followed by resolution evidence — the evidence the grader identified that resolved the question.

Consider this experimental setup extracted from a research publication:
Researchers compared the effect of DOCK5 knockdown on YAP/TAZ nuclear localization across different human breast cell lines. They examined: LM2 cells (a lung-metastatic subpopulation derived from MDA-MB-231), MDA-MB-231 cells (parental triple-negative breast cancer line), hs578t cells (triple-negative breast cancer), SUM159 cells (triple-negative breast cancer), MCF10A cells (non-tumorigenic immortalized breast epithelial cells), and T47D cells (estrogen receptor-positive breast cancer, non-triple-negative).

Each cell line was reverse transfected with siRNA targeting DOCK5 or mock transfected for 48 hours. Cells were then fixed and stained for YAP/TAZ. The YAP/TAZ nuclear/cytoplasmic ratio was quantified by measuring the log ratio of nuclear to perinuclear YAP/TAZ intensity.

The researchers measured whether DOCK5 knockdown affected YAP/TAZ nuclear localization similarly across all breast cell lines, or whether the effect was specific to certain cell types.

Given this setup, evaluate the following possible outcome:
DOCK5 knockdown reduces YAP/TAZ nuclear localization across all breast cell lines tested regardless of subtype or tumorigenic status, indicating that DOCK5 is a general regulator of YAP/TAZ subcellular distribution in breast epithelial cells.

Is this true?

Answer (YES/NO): NO